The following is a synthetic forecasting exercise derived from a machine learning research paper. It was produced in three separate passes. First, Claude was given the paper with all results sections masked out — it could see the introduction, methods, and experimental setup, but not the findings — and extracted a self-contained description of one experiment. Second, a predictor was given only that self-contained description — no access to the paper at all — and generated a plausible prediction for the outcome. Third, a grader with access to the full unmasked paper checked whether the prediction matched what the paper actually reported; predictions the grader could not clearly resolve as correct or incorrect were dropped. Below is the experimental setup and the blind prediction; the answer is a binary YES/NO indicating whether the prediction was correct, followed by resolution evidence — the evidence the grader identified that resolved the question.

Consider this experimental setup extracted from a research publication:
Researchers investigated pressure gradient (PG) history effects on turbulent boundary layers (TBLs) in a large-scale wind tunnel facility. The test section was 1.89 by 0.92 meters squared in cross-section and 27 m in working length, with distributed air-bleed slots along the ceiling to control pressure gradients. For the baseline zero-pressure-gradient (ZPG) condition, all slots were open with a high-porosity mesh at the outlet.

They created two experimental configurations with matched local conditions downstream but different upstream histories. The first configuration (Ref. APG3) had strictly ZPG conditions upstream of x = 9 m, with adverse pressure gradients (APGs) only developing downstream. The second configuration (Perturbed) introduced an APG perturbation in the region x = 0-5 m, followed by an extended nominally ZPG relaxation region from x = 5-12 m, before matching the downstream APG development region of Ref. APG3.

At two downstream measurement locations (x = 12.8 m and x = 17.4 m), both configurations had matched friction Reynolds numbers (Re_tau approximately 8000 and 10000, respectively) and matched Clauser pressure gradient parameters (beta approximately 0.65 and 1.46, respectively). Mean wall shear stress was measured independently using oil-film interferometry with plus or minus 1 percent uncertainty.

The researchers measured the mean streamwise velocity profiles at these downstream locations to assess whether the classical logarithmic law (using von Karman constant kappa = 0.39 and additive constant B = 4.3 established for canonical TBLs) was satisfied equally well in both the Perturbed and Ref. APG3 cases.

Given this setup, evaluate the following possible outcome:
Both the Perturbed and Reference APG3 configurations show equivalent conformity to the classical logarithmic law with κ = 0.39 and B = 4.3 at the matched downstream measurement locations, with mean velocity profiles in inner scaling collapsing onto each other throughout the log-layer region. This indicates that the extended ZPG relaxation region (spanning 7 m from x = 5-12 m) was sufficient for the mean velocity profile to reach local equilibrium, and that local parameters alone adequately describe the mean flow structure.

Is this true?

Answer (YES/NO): NO